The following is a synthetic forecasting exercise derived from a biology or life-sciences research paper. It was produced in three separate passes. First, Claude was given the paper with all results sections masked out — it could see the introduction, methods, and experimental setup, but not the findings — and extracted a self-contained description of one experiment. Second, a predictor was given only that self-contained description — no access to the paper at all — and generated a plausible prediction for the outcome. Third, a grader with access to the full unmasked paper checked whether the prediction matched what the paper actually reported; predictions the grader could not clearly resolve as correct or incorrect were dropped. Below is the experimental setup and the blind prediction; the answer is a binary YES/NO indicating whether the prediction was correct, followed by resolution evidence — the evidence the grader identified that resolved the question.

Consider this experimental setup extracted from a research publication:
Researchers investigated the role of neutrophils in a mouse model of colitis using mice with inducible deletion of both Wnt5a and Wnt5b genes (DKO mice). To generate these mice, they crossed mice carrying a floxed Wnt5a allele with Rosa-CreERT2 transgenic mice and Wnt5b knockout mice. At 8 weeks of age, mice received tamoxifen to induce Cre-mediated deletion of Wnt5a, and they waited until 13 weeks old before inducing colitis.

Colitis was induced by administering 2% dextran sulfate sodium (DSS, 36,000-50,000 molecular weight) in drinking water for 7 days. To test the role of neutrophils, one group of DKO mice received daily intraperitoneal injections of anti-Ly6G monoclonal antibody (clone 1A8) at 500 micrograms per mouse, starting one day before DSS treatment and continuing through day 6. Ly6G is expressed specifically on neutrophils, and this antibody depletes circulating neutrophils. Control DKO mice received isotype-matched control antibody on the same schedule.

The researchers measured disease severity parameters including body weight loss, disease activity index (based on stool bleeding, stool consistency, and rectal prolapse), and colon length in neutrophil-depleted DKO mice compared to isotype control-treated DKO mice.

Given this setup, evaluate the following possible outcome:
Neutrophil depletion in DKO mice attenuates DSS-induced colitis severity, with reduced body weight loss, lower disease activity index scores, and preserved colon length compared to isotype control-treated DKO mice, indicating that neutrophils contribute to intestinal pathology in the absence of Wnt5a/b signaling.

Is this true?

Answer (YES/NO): NO